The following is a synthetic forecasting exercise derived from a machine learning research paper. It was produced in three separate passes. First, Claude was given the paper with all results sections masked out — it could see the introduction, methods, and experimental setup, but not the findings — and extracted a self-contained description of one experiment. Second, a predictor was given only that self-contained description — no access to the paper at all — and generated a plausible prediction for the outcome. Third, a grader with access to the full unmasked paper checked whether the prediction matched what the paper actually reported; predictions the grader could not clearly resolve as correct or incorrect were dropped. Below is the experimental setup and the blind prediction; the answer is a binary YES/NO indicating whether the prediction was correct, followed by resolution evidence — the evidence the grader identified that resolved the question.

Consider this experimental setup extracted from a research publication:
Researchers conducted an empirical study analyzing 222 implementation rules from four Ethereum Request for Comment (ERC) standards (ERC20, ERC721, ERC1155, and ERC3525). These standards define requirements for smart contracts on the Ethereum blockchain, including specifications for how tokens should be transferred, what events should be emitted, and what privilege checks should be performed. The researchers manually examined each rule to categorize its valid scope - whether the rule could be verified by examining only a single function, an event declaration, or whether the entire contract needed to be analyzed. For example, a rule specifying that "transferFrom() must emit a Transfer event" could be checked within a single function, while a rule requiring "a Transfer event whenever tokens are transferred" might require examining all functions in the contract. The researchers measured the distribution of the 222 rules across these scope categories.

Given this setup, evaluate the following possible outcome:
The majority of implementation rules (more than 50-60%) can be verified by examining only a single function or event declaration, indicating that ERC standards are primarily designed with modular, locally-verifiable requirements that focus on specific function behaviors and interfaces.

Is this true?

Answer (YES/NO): YES